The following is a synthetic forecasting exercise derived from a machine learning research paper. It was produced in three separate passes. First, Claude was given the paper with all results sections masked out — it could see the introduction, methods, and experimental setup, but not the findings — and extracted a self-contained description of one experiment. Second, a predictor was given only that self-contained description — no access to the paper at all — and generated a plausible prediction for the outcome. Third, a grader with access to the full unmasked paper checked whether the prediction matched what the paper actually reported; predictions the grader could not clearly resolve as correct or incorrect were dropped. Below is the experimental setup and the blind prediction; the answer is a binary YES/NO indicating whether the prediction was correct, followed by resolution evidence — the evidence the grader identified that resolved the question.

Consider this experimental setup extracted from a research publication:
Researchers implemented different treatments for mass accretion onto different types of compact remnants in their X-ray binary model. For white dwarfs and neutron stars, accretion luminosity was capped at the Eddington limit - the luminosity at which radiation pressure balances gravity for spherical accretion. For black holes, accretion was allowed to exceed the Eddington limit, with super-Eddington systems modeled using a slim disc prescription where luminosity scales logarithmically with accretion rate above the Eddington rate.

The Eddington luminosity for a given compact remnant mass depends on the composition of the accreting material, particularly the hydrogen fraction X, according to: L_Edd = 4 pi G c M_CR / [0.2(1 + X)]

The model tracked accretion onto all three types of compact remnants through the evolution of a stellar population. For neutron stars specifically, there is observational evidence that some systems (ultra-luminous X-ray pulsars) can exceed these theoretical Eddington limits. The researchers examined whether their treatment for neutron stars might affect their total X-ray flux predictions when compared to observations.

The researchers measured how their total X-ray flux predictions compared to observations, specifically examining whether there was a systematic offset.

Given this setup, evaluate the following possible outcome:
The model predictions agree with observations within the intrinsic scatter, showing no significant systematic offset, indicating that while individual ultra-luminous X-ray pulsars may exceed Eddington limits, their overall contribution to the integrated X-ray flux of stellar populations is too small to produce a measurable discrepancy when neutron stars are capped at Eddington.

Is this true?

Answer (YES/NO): NO